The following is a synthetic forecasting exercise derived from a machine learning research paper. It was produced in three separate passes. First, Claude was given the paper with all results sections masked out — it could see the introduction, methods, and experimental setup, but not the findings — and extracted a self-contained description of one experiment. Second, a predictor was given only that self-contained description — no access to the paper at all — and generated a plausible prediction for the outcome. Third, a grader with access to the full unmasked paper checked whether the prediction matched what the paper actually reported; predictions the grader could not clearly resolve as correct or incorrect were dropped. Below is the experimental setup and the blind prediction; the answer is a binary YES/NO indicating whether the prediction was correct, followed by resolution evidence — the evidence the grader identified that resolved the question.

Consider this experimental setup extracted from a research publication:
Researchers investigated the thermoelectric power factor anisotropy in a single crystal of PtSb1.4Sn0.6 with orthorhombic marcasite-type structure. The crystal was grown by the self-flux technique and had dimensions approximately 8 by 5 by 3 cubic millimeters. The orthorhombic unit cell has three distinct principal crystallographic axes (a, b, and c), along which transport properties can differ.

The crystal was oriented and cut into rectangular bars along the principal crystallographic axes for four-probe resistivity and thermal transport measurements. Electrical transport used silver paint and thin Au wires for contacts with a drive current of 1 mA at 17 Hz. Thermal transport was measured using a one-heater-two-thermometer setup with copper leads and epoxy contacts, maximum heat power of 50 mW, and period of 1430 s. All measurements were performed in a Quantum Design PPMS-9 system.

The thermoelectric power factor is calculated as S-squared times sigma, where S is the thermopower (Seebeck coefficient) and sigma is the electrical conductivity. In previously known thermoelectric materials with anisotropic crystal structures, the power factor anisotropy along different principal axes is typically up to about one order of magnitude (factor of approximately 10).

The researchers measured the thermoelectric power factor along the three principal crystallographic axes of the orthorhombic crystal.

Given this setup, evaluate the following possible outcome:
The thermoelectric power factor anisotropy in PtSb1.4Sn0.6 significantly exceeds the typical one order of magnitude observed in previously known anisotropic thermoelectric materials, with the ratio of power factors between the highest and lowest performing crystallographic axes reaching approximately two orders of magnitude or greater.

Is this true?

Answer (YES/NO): YES